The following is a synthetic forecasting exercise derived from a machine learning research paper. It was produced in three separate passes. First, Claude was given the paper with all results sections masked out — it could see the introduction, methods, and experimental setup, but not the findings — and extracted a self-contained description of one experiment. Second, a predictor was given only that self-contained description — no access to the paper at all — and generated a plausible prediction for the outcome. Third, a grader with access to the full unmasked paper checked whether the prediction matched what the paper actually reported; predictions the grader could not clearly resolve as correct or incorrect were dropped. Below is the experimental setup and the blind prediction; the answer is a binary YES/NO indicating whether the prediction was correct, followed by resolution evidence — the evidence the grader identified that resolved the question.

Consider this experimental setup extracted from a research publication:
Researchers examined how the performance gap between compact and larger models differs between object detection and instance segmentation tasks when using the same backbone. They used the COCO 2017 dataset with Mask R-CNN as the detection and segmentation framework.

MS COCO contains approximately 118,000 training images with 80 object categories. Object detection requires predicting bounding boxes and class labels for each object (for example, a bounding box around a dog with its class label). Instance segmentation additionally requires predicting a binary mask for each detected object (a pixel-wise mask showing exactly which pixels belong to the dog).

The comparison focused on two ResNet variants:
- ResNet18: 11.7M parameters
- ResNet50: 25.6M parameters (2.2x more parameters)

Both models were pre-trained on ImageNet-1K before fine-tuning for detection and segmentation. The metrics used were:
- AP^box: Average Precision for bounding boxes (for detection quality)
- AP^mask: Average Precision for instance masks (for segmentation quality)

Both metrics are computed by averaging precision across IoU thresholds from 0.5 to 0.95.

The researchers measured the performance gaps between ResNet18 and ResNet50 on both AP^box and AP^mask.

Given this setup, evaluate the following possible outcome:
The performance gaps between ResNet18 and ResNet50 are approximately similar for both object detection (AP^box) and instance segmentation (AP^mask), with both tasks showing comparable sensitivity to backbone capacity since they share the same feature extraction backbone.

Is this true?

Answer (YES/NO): NO